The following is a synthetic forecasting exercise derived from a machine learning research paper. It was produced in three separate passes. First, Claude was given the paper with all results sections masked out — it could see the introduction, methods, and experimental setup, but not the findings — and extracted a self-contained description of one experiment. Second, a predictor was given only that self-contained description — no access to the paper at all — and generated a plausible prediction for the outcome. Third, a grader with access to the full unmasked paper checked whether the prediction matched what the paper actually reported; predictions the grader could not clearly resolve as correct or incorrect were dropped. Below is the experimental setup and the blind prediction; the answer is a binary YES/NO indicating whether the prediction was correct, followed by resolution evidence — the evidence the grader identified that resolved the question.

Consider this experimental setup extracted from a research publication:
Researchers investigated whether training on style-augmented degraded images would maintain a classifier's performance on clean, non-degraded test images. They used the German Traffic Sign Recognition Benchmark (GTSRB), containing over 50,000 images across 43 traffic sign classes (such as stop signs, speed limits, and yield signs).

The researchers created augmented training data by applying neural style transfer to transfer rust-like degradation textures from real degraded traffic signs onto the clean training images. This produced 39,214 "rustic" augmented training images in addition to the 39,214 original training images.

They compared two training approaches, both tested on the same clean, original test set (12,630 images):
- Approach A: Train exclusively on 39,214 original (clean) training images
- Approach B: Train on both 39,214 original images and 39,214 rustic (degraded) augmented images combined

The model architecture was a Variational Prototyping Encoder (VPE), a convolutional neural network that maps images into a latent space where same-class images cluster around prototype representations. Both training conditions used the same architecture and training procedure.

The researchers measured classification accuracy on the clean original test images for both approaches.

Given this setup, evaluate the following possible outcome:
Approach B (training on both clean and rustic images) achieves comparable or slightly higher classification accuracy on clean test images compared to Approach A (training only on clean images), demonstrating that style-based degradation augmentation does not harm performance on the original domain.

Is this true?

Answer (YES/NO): NO